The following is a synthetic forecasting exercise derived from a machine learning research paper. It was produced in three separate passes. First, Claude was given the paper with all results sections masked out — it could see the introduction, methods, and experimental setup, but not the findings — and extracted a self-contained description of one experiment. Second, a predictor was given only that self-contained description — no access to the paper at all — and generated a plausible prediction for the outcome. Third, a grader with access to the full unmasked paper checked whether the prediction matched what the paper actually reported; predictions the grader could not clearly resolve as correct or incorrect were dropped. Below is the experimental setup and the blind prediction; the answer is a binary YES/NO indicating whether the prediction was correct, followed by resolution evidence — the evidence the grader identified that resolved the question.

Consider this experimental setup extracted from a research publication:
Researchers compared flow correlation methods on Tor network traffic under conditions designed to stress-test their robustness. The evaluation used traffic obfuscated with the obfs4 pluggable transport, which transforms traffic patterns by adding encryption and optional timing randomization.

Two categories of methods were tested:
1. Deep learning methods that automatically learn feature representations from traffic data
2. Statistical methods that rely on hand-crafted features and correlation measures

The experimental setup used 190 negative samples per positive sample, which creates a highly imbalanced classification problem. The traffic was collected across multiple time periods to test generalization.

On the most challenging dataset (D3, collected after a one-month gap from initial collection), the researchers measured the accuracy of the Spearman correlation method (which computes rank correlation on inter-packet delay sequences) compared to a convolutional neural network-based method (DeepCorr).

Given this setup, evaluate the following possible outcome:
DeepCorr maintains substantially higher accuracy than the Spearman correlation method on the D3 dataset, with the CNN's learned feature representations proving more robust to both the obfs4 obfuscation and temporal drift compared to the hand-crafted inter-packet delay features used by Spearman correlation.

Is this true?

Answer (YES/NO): YES